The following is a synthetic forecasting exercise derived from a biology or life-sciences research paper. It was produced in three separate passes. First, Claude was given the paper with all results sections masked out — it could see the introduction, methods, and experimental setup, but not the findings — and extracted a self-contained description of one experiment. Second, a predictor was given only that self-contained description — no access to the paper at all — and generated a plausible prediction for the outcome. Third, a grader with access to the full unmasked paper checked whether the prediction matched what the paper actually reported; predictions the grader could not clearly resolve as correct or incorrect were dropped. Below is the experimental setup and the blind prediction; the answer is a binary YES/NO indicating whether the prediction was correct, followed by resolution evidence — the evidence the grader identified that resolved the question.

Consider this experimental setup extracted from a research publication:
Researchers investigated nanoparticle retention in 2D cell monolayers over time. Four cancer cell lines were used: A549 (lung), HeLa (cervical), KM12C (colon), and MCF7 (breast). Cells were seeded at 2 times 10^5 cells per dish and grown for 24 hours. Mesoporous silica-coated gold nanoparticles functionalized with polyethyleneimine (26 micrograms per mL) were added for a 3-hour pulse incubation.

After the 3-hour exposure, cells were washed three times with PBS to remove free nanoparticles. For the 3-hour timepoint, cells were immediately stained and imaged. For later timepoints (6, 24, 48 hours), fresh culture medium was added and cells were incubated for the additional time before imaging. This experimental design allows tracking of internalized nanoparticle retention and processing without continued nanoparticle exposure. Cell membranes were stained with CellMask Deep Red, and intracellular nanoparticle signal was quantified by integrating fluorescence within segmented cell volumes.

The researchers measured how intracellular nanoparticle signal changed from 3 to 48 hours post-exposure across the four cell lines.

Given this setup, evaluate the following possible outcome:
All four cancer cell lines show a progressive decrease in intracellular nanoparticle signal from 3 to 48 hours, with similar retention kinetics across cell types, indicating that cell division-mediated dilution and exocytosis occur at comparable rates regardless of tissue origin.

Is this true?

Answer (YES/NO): NO